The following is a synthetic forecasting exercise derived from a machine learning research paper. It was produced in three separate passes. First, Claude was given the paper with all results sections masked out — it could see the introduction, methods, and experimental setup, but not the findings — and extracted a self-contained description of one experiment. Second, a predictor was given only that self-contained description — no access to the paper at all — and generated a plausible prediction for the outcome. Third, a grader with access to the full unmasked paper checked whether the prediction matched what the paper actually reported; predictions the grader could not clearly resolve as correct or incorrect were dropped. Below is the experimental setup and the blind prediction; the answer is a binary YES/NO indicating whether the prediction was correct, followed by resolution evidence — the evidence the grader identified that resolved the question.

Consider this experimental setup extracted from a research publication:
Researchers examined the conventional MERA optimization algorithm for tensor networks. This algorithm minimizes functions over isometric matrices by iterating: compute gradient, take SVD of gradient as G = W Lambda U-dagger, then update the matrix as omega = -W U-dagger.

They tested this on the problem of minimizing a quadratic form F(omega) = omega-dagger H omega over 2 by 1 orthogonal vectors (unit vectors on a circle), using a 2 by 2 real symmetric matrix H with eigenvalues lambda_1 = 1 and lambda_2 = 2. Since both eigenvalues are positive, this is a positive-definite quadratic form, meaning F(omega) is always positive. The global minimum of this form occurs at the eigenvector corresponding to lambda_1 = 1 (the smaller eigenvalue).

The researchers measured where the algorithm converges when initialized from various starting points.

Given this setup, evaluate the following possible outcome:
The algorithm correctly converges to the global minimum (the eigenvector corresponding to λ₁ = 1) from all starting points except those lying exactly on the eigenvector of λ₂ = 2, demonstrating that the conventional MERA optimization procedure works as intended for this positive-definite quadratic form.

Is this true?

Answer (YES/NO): NO